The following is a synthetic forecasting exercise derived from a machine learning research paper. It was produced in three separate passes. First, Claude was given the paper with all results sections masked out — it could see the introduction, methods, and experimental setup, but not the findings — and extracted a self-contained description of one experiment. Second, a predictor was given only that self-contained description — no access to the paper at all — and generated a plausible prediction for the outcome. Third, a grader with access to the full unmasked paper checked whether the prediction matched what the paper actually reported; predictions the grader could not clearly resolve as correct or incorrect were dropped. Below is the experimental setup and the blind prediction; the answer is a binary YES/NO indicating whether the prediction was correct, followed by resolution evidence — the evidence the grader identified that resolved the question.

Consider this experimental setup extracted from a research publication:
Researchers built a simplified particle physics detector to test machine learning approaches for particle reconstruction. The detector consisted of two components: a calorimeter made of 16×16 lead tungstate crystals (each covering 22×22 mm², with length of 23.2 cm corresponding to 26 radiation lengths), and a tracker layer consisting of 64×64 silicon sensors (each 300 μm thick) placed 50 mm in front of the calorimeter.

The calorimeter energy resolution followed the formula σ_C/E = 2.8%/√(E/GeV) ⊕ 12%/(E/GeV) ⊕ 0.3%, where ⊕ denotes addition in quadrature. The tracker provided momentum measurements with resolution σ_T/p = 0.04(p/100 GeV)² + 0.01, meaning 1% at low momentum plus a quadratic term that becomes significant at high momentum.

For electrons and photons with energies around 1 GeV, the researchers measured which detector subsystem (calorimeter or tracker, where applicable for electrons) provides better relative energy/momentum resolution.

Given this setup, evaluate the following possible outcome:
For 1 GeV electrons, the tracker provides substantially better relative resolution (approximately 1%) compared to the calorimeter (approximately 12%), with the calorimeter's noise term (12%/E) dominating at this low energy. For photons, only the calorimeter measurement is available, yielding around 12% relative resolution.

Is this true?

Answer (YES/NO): YES